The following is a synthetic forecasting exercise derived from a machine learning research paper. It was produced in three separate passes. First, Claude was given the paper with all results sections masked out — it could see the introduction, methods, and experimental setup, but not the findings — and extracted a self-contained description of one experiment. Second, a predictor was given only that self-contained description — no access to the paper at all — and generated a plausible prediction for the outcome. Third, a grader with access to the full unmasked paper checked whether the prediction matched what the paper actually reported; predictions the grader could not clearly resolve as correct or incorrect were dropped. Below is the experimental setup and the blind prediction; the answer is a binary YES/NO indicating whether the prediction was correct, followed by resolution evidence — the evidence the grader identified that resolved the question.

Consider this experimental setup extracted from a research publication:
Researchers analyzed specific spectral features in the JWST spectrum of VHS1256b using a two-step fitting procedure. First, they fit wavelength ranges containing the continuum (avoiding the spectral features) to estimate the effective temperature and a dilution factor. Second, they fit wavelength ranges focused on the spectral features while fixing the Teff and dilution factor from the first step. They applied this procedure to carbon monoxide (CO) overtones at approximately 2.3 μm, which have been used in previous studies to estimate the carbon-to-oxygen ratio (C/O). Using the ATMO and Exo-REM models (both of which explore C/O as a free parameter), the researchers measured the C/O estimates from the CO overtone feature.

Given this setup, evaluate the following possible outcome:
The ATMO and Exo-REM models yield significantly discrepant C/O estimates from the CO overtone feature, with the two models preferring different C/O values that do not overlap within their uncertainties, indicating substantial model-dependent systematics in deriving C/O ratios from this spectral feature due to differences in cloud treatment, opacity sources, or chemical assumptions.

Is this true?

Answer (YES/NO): NO